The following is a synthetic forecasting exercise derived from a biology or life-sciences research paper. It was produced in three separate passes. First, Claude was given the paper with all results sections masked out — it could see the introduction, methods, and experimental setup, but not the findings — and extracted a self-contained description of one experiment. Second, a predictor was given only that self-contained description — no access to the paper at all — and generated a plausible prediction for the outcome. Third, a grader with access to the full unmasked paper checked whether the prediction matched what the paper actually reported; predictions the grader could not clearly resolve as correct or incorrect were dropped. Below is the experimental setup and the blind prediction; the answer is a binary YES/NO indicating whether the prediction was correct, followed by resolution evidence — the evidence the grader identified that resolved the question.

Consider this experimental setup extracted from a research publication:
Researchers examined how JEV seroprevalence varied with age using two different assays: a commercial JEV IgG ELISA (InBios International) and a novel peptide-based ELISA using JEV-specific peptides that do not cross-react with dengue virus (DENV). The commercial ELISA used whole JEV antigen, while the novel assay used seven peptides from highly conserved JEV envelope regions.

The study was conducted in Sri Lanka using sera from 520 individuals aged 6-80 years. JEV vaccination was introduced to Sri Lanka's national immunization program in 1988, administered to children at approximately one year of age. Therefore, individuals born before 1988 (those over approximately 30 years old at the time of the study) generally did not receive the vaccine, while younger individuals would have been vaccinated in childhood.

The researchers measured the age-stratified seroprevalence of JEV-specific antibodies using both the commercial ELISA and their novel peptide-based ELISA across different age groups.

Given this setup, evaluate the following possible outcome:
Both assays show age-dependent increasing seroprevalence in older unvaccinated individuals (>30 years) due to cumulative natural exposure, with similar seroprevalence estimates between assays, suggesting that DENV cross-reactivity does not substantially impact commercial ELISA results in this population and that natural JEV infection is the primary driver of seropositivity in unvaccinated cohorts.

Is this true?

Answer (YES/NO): NO